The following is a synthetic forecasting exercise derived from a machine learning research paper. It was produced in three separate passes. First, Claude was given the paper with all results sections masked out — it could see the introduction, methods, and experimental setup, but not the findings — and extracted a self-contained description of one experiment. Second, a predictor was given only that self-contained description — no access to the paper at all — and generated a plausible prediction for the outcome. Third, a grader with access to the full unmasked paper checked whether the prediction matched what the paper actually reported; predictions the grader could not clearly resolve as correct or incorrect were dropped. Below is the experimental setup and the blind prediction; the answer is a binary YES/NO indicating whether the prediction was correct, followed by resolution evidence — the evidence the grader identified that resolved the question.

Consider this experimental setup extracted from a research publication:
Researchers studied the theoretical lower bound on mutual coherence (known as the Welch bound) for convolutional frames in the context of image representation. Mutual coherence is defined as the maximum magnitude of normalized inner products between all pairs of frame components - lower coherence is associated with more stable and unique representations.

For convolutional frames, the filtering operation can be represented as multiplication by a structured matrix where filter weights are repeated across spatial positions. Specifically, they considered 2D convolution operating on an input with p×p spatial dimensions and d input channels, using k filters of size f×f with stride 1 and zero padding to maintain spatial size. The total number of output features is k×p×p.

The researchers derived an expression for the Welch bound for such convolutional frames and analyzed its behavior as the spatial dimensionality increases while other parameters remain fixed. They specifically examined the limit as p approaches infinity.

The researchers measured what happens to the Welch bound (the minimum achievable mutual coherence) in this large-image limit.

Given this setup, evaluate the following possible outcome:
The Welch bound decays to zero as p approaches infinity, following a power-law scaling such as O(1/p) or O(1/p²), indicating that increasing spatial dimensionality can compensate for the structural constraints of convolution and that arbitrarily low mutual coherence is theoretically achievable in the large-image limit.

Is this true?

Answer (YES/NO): NO